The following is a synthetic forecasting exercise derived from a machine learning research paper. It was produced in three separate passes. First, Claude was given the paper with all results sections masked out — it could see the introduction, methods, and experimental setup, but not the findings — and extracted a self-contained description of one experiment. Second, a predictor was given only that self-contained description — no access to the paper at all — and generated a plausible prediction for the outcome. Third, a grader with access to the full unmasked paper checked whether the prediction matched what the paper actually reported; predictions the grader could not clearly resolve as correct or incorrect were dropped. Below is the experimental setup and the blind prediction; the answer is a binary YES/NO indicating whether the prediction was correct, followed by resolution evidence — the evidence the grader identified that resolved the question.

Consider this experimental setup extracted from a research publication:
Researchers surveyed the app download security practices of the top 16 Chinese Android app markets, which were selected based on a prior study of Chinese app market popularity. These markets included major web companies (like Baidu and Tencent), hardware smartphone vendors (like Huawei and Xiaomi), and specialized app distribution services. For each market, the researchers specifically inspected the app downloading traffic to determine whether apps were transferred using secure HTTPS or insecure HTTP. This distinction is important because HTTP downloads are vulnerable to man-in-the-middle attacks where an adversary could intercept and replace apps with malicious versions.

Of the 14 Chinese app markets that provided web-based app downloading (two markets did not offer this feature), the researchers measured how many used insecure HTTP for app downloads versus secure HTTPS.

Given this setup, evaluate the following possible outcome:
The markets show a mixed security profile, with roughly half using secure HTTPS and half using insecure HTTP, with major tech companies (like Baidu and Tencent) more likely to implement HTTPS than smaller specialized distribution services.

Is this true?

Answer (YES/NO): NO